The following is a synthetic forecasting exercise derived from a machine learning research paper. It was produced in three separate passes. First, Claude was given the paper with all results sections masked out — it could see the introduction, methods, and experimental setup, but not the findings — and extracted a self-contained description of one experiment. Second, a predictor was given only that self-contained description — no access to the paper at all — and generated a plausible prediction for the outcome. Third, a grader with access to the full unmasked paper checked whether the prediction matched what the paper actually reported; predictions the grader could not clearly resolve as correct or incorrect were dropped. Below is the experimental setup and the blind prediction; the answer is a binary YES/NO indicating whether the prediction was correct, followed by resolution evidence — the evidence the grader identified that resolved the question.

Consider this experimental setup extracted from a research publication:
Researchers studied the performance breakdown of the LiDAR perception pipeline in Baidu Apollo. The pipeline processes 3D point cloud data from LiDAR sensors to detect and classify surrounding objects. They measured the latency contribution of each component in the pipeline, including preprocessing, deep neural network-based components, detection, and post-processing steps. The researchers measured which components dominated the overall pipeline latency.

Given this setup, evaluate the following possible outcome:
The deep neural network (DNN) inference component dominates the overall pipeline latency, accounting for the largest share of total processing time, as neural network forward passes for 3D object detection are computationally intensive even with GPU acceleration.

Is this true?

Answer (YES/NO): NO